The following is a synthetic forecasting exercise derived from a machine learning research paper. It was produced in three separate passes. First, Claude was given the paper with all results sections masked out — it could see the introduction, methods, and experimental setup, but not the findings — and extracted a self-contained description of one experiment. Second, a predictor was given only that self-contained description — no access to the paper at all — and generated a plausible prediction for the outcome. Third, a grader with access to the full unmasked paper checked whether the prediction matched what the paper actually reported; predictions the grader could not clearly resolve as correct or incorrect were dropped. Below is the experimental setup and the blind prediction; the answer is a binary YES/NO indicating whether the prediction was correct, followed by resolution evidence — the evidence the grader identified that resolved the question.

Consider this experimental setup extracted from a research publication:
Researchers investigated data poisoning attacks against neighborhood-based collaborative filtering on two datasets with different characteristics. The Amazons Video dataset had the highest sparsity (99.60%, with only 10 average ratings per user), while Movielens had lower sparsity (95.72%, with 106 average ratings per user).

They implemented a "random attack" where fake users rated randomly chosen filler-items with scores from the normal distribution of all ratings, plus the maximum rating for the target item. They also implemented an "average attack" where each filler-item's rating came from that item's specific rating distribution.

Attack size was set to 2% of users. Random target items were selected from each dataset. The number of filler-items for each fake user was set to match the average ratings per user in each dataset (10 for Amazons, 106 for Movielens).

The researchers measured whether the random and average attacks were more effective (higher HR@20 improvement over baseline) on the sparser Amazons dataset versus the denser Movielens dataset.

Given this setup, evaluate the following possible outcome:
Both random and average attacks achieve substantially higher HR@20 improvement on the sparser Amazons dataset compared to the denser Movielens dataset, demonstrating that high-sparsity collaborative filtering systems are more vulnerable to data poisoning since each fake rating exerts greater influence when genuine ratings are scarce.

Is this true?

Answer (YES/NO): YES